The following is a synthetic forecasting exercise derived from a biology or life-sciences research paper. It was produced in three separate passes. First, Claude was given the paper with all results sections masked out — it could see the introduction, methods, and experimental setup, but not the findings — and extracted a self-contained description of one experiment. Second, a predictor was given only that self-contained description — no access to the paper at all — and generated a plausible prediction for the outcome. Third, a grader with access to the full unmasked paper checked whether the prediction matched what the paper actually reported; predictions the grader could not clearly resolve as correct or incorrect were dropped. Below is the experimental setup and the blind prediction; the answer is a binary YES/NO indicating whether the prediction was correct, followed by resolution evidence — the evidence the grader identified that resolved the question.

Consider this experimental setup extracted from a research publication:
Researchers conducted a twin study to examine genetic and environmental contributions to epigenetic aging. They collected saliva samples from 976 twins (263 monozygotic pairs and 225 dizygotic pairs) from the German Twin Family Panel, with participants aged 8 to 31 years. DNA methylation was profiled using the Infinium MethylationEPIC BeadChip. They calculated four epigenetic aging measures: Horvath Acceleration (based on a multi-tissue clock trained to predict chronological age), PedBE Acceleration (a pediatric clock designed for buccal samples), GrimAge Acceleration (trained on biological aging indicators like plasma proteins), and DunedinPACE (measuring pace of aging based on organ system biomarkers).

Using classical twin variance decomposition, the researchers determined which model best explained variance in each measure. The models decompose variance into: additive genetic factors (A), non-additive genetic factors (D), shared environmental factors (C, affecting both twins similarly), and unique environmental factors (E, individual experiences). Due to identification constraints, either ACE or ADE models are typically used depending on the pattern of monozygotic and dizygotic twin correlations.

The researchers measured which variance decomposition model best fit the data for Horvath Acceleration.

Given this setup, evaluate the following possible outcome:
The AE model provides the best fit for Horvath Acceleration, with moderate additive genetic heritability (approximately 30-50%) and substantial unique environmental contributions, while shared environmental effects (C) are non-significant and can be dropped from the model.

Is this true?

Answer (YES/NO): NO